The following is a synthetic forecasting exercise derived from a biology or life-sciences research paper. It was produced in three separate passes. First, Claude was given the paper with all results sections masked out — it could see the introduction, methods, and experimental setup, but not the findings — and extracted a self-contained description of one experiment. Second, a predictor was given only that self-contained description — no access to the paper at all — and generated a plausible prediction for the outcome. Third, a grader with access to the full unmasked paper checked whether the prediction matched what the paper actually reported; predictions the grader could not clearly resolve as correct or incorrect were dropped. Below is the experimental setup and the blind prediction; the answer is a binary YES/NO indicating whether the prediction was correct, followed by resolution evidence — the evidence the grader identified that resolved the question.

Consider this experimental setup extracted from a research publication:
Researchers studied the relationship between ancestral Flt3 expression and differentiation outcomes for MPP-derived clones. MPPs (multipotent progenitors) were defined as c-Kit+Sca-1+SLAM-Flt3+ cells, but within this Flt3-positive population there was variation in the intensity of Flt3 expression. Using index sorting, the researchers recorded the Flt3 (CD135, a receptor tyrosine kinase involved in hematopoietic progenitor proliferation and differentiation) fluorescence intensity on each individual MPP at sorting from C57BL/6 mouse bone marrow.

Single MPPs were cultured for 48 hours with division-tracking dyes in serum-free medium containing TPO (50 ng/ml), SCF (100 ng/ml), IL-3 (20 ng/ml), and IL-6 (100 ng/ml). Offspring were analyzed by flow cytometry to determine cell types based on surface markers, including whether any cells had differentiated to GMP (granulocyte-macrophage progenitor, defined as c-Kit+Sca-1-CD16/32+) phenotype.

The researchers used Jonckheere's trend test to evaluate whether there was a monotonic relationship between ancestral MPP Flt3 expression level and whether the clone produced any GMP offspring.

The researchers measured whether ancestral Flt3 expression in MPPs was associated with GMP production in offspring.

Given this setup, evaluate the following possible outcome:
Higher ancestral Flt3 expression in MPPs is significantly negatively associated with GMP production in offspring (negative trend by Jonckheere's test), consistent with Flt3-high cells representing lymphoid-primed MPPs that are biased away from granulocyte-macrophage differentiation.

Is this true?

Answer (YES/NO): NO